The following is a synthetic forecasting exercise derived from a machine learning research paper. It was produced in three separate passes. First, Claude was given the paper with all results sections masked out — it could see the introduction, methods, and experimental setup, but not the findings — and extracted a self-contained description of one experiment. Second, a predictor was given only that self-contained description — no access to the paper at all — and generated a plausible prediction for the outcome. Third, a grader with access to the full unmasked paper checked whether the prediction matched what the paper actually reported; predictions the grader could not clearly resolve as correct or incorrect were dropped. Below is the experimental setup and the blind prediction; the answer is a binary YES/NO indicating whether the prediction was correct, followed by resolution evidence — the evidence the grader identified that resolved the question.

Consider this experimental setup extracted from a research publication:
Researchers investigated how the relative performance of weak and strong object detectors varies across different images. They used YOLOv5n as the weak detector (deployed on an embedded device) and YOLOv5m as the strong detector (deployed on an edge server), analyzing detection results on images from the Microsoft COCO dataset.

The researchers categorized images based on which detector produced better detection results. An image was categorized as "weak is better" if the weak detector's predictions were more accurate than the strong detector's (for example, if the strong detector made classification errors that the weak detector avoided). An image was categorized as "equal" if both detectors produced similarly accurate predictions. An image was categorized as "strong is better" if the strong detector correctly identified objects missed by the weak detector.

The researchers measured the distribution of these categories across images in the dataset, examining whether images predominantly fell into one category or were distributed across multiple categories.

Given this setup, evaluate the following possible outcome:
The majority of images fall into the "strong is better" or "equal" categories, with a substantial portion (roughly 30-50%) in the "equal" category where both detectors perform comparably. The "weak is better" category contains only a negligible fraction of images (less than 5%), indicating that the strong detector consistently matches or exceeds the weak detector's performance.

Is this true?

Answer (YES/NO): NO